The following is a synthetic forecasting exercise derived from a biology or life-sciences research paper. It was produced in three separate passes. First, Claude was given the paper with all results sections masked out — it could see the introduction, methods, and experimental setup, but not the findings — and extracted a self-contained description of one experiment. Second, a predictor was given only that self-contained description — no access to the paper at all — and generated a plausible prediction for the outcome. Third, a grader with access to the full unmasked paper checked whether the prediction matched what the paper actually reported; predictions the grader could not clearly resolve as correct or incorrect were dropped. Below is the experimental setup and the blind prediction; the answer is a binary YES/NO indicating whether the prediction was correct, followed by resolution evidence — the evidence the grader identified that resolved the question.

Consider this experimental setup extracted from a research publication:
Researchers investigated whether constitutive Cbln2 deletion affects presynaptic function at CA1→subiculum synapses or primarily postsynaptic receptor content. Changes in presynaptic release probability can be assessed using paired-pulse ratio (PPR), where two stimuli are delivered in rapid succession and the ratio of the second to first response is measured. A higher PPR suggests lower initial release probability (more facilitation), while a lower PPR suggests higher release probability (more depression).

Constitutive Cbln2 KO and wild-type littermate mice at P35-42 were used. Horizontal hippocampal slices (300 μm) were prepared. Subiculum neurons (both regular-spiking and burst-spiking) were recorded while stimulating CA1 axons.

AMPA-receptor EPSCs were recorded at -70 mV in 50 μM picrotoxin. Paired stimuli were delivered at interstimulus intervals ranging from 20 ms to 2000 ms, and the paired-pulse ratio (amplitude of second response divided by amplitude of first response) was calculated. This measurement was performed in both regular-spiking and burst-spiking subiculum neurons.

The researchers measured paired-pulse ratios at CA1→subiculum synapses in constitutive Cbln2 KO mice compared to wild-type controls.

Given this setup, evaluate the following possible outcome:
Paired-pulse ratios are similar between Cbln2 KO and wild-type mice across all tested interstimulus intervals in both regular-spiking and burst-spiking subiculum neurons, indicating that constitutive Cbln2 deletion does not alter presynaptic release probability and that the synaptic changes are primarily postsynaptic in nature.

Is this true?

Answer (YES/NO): YES